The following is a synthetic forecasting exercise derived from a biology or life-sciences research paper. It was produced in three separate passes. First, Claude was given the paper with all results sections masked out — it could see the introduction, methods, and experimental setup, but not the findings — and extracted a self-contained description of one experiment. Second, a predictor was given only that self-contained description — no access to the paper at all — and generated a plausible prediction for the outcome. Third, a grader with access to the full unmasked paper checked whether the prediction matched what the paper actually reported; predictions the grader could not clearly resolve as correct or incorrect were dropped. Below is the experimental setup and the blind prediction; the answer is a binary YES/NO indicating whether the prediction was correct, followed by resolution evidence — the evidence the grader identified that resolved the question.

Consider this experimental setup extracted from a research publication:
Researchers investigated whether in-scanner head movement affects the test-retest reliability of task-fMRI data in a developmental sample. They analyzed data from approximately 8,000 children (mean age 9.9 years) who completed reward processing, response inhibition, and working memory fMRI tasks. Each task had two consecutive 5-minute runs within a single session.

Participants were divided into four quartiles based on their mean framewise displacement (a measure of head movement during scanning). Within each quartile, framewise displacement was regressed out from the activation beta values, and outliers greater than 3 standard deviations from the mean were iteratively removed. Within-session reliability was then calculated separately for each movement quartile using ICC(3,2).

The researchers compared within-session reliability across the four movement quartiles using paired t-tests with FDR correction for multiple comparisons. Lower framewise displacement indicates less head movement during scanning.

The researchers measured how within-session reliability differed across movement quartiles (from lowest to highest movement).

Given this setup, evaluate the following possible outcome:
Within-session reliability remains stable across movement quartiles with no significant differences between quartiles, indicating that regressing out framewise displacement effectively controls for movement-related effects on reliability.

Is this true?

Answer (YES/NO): NO